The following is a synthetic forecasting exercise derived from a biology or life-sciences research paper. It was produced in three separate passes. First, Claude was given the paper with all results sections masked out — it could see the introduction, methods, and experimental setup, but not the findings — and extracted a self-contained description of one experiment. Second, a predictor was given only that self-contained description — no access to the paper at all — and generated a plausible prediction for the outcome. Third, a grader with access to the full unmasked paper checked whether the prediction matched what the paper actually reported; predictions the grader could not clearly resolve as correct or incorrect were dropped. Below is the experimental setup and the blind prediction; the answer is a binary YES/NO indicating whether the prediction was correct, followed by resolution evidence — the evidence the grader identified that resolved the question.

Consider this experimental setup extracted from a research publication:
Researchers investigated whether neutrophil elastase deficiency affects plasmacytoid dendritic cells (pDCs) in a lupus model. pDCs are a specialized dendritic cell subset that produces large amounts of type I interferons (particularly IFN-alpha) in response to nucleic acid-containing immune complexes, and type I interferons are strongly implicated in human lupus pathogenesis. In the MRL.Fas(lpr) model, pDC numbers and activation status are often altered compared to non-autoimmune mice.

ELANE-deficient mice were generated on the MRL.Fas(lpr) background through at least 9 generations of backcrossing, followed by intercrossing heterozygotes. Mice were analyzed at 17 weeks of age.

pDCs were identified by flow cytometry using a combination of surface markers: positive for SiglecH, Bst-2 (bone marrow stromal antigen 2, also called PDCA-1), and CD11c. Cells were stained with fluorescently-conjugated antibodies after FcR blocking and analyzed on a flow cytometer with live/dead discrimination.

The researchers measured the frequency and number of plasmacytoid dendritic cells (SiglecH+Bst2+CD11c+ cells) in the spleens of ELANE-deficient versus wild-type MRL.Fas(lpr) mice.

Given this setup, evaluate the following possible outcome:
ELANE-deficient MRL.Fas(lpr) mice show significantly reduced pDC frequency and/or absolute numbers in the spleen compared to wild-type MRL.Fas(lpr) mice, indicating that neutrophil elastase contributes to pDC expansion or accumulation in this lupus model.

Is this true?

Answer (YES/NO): NO